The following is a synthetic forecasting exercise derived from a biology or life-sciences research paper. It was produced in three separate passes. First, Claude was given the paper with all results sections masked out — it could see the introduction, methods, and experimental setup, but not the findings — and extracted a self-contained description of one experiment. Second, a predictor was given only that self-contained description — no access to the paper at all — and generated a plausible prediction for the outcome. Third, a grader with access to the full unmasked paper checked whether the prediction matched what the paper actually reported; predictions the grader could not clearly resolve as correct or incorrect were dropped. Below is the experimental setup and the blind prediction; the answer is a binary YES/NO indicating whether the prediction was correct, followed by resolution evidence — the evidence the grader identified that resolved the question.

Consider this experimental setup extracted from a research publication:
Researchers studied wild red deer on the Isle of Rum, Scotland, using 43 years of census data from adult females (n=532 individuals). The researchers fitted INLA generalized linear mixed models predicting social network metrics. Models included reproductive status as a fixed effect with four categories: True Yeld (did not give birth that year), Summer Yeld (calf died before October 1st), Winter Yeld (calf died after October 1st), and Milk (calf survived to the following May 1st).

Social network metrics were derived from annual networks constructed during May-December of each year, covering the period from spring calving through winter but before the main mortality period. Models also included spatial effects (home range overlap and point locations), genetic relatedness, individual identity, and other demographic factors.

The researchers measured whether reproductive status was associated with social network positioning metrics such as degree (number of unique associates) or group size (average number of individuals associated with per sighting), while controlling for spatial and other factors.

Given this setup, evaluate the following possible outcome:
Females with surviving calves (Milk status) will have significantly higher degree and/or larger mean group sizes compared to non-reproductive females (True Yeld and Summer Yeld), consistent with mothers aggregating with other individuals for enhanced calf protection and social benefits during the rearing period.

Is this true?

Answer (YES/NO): NO